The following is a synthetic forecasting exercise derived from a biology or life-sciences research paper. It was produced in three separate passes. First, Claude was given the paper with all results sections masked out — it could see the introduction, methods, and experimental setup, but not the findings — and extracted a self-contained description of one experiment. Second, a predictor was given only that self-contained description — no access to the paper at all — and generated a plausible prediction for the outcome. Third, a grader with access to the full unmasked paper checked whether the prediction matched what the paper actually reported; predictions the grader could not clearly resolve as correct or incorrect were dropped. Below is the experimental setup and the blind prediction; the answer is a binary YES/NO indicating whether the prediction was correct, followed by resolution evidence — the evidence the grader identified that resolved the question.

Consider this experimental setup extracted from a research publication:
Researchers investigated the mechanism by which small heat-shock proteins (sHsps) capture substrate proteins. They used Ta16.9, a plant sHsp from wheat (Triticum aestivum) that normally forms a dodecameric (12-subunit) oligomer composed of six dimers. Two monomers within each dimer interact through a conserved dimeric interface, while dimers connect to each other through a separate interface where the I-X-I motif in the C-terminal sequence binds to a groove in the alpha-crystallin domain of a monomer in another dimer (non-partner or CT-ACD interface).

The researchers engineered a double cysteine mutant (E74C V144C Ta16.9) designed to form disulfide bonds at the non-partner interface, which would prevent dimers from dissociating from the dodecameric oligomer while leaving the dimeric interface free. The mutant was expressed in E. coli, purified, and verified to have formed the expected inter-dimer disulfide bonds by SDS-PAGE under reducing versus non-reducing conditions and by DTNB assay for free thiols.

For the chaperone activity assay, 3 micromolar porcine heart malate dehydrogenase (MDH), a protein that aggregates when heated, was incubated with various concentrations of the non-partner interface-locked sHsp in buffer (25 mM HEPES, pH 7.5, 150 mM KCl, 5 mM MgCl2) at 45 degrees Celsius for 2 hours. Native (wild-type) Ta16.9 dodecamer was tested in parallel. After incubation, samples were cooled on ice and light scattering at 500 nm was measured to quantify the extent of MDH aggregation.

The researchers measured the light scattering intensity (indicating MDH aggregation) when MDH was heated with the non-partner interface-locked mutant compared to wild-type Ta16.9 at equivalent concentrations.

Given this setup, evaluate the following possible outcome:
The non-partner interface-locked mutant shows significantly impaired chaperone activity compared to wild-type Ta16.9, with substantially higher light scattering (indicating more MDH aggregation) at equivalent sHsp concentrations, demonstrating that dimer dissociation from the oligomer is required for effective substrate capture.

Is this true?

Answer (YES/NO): YES